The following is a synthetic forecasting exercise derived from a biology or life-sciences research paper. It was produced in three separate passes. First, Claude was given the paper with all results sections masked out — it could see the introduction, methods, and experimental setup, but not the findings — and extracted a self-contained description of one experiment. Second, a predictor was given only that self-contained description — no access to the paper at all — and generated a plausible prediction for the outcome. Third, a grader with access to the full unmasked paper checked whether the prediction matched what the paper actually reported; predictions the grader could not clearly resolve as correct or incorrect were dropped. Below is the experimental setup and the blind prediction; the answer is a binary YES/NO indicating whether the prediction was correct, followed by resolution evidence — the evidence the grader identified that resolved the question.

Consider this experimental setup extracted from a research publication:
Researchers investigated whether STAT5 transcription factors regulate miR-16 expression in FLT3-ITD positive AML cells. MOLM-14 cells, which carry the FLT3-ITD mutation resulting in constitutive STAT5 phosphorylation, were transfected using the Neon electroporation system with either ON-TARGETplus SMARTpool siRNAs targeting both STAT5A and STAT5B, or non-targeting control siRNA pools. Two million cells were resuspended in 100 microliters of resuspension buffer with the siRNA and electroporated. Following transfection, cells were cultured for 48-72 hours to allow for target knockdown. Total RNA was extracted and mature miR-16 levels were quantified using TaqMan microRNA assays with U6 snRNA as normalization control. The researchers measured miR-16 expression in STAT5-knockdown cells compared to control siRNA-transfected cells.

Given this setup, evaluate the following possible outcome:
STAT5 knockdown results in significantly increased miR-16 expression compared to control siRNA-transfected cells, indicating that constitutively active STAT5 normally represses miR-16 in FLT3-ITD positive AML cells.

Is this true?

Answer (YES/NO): YES